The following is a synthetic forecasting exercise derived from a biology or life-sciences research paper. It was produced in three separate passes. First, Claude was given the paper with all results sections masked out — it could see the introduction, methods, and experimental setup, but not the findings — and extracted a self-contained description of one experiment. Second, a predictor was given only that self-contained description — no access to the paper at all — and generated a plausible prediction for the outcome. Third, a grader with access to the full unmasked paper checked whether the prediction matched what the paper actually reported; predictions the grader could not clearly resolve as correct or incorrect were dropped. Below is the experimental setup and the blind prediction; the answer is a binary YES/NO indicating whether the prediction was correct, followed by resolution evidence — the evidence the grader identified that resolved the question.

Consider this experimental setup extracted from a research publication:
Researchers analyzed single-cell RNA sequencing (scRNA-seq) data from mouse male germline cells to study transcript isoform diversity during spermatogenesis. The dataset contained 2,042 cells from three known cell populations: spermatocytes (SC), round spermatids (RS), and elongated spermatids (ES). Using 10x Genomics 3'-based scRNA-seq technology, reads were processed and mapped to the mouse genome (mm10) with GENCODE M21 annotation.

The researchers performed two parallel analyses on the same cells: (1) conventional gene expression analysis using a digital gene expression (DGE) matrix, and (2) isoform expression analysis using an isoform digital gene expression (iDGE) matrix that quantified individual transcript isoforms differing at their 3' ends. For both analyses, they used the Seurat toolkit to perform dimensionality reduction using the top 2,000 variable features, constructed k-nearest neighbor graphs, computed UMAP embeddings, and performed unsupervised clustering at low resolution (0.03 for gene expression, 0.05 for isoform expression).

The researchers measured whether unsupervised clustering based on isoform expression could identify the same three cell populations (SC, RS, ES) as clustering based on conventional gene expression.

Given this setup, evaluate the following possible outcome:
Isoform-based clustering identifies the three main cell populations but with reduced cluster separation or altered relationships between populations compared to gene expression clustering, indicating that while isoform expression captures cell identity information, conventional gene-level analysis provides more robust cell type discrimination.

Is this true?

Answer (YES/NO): NO